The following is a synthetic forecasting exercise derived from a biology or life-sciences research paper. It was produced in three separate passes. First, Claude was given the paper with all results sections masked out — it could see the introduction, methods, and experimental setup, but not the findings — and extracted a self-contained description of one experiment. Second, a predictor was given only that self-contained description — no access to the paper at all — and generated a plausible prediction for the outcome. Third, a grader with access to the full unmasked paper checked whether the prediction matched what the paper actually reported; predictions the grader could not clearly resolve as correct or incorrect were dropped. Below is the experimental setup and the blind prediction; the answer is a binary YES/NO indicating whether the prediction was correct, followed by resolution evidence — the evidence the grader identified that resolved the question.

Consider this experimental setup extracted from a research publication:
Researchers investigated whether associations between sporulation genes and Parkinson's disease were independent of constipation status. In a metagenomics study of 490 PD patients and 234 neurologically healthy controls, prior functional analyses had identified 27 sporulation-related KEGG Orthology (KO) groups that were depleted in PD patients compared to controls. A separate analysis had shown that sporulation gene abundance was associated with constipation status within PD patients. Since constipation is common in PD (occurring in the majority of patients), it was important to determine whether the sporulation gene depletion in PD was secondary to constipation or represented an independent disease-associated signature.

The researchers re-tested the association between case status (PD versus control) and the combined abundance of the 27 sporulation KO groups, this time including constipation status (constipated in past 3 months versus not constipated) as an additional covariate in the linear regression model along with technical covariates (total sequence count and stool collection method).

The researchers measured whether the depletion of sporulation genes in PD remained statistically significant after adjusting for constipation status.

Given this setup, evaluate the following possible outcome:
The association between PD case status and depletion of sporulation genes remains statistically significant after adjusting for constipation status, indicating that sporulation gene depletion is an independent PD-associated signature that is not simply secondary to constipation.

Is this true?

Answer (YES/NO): YES